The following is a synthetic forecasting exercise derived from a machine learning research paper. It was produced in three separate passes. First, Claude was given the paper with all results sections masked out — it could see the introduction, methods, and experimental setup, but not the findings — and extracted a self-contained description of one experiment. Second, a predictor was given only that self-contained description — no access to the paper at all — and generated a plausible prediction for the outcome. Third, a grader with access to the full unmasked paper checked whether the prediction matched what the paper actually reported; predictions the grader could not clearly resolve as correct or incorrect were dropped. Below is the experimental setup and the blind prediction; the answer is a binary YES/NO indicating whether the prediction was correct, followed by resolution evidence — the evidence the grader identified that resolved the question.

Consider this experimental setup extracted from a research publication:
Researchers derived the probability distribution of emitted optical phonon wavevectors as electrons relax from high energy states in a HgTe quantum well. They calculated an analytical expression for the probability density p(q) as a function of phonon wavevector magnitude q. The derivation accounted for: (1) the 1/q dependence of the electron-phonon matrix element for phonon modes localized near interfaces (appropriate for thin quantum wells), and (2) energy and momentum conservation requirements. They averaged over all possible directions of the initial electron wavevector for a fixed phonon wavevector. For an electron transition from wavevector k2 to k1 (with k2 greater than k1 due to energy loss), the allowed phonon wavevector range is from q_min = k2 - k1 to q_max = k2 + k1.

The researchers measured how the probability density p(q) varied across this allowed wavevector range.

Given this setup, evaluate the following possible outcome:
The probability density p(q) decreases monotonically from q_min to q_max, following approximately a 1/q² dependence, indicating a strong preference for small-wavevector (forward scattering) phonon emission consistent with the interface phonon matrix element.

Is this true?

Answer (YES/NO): NO